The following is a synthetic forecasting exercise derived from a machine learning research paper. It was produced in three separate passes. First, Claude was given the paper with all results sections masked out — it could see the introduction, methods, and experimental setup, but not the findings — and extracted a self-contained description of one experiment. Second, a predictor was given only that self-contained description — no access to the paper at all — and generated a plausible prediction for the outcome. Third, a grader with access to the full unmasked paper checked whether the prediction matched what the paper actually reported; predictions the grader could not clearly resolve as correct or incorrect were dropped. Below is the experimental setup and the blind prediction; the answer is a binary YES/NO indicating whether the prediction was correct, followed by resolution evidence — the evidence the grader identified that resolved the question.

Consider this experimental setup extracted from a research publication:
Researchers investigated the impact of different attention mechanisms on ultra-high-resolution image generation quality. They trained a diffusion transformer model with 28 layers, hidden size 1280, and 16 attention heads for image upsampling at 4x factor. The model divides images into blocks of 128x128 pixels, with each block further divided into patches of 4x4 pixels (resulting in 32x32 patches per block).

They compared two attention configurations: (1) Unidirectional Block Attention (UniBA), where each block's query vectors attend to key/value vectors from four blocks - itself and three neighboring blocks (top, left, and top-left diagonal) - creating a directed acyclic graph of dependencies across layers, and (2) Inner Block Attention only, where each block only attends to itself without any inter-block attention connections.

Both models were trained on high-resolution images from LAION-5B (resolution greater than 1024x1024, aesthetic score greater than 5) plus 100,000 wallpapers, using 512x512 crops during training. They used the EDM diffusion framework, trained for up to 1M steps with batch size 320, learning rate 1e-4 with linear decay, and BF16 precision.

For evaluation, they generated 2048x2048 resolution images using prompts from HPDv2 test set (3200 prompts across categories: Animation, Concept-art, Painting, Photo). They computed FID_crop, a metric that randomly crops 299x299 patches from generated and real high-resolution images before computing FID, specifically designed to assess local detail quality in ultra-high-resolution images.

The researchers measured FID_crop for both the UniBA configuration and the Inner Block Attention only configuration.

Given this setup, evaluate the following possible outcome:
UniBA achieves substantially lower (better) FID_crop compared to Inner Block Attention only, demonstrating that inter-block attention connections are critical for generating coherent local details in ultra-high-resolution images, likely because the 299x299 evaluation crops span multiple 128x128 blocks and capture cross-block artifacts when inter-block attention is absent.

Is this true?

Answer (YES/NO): YES